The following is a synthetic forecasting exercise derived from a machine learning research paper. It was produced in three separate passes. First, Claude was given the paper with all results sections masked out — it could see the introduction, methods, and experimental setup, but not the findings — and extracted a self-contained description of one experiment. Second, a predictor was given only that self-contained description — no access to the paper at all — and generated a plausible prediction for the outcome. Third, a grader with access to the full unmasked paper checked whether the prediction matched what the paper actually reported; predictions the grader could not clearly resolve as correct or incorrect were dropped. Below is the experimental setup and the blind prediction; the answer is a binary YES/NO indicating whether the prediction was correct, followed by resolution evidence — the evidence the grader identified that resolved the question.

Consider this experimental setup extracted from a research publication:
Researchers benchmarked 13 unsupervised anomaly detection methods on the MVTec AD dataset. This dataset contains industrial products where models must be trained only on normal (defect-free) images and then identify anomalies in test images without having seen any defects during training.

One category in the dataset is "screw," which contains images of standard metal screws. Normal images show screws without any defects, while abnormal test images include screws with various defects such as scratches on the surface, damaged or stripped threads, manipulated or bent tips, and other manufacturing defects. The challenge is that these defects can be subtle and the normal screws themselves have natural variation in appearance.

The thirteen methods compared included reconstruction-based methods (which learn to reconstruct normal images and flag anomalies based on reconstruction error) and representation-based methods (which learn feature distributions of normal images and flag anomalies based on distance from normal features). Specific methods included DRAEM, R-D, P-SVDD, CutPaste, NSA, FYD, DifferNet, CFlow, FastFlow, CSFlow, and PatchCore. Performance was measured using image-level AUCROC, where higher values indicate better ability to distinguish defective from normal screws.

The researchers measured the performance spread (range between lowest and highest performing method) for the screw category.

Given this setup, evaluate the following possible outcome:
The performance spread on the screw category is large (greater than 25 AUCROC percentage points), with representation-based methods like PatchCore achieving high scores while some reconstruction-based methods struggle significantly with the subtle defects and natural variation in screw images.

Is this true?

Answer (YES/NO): NO